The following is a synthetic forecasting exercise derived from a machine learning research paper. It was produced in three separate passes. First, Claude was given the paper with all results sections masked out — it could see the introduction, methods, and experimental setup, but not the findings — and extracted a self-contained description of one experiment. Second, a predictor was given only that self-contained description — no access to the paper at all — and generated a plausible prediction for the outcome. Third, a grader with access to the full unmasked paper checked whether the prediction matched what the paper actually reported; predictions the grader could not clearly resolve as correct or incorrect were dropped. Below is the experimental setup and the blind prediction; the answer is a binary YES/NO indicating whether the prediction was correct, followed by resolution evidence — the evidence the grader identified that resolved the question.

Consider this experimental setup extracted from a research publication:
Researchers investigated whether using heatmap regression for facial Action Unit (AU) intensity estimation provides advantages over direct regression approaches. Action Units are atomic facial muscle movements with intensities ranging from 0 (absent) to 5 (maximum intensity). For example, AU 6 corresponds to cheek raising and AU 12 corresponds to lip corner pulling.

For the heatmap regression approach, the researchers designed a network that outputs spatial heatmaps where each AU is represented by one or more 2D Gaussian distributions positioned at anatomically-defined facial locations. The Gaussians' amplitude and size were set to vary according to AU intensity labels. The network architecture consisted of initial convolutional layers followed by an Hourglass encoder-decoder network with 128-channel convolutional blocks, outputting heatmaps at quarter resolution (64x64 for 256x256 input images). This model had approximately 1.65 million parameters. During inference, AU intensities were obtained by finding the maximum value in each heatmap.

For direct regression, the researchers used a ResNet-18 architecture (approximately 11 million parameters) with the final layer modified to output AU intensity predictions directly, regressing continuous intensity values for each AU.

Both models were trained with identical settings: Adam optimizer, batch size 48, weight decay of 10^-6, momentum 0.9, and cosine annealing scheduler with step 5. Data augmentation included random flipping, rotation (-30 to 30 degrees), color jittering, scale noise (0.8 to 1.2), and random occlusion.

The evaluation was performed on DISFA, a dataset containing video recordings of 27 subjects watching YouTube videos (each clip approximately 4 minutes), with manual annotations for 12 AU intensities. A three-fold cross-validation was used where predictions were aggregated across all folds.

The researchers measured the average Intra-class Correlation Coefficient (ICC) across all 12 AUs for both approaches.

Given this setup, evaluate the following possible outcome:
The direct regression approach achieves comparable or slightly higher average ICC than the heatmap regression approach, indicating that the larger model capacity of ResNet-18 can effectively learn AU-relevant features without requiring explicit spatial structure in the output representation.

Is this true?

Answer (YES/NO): NO